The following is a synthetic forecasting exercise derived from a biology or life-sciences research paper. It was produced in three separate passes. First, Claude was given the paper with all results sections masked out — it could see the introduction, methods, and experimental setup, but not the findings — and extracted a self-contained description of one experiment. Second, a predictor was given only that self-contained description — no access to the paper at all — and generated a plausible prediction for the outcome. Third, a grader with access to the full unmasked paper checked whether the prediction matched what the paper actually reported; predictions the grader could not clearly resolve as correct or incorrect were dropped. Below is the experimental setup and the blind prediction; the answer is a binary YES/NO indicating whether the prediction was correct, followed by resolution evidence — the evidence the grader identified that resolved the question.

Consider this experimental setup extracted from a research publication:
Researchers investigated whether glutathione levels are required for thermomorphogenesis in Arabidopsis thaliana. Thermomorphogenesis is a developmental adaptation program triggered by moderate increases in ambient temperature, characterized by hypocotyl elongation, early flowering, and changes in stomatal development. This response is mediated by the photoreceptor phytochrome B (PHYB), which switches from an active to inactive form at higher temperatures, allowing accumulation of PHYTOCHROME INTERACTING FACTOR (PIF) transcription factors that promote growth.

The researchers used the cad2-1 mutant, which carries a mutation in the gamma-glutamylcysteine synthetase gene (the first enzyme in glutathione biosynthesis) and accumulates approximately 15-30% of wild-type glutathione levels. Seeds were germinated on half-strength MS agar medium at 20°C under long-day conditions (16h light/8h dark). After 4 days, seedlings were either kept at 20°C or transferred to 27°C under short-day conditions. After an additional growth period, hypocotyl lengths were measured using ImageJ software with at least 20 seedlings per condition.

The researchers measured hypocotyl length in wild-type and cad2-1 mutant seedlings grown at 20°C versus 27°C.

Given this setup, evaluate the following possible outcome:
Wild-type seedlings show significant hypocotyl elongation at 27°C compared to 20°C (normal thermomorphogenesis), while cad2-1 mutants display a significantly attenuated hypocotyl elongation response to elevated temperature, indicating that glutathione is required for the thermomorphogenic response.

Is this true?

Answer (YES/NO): YES